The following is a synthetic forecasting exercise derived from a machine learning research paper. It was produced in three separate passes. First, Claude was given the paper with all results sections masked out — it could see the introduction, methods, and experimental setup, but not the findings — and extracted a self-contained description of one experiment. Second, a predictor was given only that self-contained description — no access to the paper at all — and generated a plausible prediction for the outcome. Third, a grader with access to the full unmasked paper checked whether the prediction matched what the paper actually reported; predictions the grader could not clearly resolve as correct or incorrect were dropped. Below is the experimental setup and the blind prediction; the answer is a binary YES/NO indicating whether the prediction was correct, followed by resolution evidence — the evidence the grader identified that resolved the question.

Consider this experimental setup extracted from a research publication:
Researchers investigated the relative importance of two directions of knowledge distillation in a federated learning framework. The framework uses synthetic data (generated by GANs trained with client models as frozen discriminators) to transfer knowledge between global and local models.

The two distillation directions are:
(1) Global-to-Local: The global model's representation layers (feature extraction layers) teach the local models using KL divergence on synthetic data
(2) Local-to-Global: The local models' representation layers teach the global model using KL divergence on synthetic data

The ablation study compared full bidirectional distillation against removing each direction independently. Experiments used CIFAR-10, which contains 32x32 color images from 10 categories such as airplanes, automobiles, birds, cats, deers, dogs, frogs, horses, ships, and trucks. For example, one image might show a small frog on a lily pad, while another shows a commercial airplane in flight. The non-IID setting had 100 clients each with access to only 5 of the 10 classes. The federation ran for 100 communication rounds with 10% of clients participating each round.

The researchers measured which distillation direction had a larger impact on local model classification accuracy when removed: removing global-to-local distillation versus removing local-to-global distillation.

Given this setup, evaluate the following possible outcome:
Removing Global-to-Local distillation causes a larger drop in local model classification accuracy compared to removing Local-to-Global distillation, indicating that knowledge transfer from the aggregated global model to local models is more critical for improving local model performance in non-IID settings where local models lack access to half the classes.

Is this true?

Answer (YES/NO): YES